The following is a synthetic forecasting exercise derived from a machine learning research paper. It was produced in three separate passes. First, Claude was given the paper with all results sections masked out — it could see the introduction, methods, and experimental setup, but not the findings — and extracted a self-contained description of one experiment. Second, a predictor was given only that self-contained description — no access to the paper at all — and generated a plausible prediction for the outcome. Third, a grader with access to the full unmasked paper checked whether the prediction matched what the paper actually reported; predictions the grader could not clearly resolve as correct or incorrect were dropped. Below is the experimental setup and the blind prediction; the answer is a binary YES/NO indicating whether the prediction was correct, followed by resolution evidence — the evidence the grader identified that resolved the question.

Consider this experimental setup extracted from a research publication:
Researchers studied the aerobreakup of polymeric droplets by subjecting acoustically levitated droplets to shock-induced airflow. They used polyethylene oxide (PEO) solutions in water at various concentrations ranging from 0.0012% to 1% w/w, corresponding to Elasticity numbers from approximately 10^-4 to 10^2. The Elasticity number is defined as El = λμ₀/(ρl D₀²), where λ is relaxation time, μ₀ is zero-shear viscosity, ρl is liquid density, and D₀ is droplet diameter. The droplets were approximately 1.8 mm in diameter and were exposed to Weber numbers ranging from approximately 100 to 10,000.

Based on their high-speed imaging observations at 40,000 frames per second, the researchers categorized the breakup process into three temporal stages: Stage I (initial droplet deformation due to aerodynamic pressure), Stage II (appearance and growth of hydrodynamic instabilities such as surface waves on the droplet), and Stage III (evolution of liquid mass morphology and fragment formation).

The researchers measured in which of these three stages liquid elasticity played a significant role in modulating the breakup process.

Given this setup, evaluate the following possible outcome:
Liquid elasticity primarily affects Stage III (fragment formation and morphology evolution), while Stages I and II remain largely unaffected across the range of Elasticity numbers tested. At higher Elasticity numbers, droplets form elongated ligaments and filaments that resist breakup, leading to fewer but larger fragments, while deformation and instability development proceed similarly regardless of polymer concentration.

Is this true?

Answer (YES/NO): YES